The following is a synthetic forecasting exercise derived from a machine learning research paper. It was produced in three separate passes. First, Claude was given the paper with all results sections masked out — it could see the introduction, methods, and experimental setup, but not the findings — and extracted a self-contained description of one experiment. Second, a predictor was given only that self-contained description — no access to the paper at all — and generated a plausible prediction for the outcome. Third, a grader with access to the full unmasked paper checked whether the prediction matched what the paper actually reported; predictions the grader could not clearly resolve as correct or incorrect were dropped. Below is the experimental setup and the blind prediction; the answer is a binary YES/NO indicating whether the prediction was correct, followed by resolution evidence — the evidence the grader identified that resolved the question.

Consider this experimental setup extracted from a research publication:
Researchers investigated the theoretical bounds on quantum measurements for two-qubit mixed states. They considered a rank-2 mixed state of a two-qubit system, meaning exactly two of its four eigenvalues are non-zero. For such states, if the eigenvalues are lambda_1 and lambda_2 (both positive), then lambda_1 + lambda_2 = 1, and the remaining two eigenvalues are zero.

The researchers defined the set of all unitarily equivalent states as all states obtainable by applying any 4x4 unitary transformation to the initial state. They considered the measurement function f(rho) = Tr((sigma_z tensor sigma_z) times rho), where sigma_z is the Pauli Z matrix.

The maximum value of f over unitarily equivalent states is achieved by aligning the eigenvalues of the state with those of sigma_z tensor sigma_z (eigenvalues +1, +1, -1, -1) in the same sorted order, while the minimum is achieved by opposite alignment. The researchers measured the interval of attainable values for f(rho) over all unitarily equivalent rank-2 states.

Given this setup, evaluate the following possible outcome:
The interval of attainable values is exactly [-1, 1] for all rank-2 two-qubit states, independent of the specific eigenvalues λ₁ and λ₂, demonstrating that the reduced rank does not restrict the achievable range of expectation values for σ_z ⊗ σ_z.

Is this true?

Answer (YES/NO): YES